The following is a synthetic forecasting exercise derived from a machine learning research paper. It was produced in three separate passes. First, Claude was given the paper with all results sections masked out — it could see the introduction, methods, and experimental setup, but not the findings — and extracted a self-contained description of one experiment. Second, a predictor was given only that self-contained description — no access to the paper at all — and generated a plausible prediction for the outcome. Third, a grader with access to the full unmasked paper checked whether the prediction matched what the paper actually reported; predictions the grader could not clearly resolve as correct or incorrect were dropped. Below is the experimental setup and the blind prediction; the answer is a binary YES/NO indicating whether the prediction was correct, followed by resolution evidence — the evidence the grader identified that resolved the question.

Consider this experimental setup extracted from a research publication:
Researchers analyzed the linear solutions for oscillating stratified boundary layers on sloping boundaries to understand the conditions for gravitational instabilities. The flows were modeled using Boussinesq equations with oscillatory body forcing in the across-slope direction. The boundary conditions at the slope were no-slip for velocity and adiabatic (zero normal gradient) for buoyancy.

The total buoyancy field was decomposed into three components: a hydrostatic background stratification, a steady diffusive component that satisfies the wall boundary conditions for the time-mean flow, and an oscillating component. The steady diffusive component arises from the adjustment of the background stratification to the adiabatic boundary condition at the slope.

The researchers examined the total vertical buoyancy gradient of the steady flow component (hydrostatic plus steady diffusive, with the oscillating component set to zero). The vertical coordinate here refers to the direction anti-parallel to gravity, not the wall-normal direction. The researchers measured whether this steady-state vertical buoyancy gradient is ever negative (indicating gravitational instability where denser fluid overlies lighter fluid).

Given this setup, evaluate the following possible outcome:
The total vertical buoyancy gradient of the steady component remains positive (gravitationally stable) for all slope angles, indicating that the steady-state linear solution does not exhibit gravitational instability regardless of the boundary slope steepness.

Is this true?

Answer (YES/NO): YES